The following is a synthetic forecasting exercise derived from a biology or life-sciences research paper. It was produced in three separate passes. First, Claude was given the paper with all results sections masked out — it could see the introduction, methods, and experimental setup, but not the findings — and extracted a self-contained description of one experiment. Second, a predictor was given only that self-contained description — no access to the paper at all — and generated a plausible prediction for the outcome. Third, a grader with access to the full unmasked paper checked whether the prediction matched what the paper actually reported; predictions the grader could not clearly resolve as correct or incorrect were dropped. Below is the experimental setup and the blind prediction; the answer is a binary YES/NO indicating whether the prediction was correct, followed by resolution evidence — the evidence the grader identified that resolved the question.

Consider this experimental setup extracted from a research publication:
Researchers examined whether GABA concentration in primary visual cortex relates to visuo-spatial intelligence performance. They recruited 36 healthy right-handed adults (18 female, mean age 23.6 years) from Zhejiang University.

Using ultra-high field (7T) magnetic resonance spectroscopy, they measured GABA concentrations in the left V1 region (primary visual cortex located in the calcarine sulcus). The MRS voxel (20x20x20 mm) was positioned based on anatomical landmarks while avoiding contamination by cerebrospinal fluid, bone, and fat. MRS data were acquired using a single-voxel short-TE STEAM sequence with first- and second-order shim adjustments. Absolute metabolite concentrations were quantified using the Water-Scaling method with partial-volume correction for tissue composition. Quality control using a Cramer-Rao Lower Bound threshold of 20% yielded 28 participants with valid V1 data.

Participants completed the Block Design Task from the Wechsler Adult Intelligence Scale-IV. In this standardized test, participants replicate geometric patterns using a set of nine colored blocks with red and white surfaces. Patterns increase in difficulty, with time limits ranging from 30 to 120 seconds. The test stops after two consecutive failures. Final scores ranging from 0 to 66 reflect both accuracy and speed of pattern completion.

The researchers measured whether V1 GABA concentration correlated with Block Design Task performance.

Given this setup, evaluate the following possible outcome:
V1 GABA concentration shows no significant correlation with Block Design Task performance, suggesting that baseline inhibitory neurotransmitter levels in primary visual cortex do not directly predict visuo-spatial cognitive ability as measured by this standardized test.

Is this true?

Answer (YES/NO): YES